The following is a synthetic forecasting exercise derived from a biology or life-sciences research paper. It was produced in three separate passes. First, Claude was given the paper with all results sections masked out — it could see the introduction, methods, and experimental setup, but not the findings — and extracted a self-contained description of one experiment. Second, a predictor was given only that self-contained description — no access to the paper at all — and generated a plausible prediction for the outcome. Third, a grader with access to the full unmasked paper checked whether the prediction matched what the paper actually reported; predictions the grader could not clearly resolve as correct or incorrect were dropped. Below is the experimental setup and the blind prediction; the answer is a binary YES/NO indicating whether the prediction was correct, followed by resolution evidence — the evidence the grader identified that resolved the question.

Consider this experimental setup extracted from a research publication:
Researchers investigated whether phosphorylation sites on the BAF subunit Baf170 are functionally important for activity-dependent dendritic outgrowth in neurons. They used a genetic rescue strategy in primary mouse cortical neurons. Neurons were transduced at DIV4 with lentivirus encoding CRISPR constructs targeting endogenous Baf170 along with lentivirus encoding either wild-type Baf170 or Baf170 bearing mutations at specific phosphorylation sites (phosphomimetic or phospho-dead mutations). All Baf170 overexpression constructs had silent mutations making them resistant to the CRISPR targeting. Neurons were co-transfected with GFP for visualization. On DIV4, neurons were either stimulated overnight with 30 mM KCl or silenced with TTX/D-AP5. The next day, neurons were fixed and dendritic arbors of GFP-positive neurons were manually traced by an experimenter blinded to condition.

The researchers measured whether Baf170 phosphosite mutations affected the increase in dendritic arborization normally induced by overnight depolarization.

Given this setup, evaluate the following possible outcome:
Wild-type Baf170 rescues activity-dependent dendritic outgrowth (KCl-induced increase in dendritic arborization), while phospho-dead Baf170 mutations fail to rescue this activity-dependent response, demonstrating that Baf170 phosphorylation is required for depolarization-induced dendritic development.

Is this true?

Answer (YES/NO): NO